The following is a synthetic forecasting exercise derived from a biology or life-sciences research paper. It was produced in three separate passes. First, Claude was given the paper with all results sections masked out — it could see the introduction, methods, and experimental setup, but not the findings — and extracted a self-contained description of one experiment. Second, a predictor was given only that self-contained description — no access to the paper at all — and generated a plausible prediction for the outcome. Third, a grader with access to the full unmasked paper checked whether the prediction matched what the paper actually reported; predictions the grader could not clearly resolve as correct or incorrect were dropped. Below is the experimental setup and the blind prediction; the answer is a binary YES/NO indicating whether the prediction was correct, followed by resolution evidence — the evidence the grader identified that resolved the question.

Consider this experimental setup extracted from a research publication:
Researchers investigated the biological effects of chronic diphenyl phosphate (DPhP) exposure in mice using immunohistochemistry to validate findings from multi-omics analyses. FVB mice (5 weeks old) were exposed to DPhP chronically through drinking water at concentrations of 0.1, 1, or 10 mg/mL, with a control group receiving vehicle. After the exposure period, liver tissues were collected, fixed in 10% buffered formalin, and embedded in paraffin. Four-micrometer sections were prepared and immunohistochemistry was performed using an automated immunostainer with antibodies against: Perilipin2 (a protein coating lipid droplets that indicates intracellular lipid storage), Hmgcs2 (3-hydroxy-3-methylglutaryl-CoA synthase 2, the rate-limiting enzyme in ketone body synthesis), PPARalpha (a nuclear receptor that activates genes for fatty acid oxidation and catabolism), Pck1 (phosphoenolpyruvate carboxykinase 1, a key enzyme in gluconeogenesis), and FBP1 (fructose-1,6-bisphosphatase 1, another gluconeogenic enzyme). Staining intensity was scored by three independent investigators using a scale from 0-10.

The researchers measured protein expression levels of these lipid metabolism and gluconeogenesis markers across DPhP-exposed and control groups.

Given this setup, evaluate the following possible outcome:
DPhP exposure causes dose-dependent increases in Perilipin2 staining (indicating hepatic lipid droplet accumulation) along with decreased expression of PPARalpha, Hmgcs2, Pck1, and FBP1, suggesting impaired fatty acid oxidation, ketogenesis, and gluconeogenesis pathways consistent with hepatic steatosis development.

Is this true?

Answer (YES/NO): NO